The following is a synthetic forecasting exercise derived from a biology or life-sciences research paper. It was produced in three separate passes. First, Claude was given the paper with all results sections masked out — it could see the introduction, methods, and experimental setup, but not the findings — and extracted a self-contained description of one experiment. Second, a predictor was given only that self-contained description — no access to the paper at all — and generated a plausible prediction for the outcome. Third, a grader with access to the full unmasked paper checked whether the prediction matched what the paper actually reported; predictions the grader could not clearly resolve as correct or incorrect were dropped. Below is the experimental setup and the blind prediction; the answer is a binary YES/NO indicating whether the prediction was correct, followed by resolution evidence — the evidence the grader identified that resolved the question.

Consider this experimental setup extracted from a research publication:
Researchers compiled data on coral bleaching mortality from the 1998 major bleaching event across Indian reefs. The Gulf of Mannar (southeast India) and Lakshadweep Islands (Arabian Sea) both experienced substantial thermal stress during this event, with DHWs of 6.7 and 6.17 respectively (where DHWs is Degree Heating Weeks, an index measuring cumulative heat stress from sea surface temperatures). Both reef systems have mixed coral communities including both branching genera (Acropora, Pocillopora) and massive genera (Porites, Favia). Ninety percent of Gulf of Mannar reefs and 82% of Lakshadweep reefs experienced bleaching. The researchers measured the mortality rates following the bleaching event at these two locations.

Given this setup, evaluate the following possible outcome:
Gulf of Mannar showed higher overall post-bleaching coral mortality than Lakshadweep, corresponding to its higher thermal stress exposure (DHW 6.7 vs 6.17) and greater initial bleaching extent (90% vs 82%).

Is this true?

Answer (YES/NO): NO